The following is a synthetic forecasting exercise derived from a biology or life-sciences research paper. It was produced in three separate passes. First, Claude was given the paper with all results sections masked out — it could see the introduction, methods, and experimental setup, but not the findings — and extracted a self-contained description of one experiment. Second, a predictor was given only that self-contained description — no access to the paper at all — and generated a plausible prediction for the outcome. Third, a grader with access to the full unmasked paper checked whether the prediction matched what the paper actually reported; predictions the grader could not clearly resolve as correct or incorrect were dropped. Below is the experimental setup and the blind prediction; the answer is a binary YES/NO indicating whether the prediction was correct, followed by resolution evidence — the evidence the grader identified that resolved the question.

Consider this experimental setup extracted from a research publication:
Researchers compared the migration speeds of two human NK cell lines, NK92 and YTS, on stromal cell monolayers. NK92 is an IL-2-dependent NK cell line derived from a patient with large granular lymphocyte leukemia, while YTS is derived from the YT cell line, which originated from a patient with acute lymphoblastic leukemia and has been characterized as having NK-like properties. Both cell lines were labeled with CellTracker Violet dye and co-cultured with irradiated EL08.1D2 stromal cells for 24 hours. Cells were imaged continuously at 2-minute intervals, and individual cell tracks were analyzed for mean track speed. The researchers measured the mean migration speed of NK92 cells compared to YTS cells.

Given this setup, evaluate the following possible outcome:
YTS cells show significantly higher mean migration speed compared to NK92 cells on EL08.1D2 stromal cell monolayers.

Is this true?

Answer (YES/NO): NO